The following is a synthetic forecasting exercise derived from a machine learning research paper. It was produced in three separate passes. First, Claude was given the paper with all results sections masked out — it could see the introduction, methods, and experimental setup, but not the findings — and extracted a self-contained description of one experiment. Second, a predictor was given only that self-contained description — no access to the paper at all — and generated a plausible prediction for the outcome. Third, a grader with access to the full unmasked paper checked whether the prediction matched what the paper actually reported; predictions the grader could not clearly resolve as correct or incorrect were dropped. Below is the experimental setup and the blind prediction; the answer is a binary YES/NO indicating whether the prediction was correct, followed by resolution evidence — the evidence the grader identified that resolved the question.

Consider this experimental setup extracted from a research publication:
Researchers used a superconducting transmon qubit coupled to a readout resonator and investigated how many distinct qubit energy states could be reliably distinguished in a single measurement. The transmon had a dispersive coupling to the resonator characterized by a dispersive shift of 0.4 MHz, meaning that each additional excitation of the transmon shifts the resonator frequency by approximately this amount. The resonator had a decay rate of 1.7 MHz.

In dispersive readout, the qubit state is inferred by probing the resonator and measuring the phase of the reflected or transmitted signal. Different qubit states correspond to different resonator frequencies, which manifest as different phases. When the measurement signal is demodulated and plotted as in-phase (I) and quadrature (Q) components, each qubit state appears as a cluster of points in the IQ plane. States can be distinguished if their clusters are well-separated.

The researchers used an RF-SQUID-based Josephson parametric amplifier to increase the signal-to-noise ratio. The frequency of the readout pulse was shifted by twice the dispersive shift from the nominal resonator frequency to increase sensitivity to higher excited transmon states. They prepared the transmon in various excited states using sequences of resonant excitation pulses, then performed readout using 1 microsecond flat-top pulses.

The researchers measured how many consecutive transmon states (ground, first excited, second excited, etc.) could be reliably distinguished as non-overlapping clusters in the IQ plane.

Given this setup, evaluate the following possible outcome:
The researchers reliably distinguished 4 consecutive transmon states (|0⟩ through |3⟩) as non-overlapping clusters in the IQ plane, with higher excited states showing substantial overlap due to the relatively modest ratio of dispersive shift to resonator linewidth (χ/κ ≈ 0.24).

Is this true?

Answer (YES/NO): NO